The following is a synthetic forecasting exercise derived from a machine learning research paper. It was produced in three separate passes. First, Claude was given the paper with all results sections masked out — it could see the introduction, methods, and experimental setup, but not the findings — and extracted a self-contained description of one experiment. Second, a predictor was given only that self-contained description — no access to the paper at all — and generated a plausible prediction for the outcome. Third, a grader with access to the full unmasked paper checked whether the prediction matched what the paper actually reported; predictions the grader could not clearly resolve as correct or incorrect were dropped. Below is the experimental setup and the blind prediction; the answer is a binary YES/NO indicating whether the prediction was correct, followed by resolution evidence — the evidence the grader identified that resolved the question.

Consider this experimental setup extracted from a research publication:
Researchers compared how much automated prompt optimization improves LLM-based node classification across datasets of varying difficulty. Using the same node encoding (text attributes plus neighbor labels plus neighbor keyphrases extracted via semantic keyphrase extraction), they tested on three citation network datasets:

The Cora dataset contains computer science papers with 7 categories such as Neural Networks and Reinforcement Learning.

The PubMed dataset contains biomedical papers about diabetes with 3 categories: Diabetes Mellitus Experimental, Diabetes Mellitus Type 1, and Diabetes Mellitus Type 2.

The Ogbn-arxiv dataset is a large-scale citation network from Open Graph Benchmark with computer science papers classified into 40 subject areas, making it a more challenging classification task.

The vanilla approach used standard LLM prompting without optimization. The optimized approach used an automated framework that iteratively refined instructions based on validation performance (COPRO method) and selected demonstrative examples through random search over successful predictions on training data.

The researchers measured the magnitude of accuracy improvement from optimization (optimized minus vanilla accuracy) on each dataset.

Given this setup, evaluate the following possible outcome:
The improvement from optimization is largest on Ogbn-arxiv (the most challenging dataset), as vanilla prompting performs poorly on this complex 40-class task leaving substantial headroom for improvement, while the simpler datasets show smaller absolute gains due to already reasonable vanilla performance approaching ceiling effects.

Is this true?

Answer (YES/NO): YES